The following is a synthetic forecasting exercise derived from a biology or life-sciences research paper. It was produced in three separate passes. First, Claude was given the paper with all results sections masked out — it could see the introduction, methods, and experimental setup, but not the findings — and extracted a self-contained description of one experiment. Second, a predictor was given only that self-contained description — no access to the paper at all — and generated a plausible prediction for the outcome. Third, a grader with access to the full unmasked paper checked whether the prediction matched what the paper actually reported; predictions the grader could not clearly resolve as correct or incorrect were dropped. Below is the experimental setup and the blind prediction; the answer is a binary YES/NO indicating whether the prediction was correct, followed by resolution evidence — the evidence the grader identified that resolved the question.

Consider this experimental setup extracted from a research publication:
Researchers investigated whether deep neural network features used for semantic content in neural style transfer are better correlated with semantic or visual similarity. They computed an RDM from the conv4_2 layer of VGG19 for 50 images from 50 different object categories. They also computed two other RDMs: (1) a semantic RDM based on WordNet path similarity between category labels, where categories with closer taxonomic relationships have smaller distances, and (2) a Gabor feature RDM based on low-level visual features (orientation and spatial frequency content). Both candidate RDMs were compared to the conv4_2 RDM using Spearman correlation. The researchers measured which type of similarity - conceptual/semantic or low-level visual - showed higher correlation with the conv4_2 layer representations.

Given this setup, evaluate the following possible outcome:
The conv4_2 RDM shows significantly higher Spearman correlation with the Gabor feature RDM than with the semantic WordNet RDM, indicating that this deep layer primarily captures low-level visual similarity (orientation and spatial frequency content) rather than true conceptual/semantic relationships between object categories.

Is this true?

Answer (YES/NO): NO